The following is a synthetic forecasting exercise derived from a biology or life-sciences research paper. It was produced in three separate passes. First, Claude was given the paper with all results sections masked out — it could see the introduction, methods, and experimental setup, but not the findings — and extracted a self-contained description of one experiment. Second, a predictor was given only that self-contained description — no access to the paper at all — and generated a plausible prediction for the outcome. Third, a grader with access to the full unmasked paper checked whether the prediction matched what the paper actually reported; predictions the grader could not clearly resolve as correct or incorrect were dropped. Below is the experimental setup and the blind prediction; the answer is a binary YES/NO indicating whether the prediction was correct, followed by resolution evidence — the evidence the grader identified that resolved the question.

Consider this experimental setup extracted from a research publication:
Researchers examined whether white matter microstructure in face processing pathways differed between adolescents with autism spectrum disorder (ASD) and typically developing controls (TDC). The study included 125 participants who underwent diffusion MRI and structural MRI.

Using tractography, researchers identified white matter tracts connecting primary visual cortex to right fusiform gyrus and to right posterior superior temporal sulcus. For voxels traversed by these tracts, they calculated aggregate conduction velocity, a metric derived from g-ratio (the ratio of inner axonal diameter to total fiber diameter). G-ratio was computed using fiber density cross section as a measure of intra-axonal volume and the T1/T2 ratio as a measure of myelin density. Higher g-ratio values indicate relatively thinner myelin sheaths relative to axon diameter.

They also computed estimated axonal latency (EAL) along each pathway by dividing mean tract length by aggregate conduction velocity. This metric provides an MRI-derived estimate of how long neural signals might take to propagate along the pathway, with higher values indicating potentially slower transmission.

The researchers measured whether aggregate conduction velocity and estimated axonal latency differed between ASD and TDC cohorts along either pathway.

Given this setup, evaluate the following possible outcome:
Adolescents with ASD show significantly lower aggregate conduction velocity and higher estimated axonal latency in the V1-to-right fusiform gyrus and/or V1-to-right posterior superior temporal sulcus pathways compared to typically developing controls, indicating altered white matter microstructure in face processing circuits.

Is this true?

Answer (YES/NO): NO